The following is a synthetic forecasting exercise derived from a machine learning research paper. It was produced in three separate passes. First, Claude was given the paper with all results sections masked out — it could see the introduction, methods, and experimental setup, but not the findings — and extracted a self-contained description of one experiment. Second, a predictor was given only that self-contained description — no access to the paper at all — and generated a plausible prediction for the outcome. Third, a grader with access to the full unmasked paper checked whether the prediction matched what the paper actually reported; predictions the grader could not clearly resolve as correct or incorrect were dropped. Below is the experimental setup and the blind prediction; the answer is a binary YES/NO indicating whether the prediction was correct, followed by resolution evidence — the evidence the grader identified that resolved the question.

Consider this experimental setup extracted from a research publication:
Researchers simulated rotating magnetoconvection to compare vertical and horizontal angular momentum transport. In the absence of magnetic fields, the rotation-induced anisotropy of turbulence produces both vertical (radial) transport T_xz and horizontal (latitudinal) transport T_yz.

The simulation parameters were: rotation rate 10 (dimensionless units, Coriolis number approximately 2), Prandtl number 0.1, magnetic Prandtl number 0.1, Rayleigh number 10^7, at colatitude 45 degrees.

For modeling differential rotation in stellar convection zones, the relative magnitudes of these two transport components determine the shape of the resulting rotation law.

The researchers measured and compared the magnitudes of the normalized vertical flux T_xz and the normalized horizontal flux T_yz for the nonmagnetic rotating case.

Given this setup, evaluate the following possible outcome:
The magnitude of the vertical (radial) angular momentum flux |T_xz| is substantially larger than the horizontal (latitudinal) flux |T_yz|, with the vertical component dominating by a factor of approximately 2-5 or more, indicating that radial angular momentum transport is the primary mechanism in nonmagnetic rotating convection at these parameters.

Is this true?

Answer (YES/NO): YES